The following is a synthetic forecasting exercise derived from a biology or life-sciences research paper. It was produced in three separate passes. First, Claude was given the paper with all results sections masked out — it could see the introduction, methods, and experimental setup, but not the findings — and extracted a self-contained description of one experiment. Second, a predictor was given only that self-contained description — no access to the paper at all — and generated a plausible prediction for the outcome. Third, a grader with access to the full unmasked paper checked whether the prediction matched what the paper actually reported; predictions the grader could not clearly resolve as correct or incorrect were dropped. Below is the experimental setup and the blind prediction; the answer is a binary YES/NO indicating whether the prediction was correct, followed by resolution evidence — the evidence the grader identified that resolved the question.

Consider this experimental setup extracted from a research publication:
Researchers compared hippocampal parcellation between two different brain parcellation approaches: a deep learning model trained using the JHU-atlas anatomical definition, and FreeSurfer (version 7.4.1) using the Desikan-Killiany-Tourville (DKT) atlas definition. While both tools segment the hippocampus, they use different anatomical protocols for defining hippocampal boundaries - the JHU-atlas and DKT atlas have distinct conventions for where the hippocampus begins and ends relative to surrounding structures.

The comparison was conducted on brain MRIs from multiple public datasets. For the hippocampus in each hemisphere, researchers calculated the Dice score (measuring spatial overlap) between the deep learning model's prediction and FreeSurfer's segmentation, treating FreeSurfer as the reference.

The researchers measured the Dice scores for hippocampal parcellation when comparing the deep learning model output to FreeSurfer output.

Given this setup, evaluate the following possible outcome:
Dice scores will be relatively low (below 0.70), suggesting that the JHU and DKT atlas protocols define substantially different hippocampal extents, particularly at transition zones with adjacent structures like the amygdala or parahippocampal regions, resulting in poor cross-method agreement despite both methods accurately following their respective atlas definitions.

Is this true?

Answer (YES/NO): NO